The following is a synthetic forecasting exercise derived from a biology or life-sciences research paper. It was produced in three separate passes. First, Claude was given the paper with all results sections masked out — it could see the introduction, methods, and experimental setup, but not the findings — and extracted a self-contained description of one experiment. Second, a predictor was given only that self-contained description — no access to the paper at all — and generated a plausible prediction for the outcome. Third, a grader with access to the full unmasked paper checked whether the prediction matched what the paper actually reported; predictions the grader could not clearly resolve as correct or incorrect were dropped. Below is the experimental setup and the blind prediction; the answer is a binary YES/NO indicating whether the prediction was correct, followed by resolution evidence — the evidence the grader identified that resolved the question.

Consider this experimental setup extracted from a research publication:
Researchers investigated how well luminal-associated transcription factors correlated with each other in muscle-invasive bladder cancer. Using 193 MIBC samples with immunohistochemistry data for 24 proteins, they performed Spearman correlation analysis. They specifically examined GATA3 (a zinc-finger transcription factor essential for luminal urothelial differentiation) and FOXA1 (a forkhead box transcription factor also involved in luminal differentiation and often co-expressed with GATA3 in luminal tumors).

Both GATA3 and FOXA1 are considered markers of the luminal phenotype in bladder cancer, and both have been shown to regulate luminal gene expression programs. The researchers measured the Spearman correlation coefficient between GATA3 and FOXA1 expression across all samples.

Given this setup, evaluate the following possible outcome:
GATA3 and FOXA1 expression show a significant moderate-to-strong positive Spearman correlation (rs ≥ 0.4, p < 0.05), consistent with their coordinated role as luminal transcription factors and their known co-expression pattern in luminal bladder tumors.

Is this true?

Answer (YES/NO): YES